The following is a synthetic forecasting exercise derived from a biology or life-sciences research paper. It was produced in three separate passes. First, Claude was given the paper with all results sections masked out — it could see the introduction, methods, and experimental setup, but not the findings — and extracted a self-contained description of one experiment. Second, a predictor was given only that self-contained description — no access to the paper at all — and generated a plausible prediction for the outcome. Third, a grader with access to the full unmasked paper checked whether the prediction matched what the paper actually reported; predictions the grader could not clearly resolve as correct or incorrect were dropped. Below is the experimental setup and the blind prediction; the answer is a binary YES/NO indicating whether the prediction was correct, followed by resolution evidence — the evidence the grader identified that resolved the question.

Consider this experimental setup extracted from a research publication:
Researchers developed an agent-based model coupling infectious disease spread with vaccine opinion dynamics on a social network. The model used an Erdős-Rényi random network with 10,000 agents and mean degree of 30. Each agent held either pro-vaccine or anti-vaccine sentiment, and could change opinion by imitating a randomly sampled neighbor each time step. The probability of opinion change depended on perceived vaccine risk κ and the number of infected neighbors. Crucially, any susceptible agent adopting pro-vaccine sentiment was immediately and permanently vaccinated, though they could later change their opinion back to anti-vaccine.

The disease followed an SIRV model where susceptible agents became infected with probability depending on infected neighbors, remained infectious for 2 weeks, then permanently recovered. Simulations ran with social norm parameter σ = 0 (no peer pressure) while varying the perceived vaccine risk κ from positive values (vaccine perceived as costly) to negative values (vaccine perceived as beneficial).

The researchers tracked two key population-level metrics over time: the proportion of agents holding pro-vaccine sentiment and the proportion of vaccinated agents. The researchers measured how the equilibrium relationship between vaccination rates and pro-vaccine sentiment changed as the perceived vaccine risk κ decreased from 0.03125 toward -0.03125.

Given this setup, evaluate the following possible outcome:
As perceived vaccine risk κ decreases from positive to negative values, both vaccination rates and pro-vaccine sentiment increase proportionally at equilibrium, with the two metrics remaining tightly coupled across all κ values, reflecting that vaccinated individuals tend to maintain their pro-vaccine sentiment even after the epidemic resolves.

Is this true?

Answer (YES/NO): NO